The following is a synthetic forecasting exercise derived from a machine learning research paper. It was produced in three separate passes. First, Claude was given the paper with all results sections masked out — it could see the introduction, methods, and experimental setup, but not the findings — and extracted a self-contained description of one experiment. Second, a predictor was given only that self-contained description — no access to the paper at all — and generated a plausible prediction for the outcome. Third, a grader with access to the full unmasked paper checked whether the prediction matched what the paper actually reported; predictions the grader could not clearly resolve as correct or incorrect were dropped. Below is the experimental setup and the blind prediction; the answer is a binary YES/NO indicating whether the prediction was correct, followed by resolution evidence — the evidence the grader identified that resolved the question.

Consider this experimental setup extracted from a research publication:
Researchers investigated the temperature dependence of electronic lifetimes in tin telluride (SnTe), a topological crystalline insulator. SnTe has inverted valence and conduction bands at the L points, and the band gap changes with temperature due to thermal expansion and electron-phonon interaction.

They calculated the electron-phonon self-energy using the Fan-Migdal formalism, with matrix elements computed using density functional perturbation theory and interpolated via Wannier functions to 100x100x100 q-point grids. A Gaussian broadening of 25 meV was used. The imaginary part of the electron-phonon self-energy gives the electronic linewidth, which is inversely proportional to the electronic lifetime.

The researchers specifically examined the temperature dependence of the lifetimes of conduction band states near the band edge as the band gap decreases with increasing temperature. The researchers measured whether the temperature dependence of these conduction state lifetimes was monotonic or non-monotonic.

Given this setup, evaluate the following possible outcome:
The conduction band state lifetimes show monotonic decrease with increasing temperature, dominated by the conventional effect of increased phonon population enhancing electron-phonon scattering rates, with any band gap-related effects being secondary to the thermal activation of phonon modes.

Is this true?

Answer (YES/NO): NO